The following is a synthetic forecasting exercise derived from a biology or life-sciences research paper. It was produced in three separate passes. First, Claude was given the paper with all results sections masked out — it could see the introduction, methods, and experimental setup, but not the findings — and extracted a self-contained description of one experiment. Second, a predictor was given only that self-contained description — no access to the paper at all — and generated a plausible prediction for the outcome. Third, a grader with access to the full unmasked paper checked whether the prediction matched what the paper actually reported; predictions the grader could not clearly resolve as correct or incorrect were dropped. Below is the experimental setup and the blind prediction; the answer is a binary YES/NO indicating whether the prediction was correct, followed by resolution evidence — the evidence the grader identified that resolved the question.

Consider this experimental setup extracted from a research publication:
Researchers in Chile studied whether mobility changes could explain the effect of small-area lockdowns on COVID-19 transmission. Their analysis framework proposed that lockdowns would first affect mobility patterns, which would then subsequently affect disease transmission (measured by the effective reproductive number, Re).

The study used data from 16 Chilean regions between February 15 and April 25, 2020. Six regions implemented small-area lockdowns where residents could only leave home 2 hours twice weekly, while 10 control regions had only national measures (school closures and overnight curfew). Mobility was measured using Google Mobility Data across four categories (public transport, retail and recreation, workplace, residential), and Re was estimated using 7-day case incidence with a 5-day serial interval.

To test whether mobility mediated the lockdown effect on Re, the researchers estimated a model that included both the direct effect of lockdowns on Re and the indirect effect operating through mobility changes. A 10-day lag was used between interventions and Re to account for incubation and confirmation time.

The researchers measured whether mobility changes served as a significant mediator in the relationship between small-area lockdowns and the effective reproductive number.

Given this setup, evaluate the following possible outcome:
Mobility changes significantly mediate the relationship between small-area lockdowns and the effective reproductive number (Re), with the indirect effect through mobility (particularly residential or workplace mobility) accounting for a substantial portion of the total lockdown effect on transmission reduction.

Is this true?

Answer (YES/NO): YES